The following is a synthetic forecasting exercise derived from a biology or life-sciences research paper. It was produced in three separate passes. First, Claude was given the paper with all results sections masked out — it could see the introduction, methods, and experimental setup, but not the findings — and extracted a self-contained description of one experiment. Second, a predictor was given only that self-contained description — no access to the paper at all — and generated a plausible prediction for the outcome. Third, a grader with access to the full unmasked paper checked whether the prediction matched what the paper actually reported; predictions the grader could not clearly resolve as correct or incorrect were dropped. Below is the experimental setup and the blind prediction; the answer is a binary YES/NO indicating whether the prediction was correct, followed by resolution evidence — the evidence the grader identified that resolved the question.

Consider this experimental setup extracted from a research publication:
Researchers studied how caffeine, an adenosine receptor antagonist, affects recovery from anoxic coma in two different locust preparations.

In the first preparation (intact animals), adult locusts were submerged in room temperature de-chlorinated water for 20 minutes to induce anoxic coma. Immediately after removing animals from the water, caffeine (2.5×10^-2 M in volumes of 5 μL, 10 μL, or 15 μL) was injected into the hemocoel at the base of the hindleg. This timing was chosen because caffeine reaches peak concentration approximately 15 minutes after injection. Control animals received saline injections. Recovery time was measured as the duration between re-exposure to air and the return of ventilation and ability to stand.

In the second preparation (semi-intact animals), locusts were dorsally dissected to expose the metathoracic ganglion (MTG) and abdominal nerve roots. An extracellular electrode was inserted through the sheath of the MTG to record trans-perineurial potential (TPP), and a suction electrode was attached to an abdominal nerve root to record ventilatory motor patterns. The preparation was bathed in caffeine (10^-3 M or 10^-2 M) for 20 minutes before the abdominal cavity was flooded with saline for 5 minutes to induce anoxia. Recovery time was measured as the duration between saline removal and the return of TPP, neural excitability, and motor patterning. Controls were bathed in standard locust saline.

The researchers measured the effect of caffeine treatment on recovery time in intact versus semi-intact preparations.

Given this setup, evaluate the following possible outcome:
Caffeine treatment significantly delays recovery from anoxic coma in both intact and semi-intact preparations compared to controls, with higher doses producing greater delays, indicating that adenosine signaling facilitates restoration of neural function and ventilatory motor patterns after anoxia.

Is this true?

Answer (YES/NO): NO